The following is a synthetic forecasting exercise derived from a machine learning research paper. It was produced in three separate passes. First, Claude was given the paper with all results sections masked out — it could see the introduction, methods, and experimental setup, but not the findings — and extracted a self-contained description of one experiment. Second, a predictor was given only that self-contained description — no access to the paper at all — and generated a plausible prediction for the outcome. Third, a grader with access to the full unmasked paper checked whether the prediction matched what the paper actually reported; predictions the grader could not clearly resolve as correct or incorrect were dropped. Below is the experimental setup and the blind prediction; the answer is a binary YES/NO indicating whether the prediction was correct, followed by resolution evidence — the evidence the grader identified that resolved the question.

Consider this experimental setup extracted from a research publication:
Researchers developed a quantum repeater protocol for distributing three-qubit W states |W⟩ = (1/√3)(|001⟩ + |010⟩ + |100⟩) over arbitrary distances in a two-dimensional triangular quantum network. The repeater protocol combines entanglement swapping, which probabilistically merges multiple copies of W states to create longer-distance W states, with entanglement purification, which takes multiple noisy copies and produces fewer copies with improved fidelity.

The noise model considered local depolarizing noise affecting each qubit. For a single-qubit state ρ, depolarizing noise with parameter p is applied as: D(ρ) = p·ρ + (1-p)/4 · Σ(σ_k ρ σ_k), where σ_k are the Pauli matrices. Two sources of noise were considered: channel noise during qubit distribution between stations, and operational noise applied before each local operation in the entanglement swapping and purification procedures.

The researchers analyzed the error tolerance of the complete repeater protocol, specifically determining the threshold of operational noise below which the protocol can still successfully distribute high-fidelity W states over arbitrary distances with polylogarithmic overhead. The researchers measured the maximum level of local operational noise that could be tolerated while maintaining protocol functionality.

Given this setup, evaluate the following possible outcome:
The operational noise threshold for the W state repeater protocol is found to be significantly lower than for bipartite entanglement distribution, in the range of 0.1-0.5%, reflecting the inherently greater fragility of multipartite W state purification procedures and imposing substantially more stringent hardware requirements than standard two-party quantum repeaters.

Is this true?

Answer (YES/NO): NO